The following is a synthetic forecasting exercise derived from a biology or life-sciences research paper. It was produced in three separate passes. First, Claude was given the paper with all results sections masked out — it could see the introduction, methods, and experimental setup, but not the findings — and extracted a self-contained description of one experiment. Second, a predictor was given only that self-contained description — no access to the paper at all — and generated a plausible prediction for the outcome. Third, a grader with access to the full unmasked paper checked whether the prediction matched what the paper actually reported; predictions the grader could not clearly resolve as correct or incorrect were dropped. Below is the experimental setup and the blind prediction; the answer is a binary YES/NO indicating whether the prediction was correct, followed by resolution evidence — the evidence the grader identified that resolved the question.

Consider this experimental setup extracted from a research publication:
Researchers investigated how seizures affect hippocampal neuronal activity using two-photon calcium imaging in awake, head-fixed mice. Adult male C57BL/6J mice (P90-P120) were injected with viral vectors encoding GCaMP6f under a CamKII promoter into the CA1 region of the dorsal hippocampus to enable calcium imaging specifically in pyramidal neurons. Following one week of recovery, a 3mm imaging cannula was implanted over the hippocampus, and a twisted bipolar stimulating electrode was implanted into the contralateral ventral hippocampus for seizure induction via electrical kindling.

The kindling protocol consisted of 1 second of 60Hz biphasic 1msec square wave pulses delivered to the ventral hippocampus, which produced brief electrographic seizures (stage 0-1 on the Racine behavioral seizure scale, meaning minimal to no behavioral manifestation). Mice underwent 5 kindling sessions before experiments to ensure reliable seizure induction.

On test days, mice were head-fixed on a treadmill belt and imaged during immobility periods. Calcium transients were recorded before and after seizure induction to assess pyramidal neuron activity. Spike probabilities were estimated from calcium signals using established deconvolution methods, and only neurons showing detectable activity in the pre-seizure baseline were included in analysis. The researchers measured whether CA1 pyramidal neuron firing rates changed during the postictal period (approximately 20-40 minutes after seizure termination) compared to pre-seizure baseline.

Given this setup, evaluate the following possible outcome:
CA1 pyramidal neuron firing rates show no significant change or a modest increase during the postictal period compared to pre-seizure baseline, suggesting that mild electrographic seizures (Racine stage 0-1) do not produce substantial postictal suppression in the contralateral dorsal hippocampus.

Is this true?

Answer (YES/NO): YES